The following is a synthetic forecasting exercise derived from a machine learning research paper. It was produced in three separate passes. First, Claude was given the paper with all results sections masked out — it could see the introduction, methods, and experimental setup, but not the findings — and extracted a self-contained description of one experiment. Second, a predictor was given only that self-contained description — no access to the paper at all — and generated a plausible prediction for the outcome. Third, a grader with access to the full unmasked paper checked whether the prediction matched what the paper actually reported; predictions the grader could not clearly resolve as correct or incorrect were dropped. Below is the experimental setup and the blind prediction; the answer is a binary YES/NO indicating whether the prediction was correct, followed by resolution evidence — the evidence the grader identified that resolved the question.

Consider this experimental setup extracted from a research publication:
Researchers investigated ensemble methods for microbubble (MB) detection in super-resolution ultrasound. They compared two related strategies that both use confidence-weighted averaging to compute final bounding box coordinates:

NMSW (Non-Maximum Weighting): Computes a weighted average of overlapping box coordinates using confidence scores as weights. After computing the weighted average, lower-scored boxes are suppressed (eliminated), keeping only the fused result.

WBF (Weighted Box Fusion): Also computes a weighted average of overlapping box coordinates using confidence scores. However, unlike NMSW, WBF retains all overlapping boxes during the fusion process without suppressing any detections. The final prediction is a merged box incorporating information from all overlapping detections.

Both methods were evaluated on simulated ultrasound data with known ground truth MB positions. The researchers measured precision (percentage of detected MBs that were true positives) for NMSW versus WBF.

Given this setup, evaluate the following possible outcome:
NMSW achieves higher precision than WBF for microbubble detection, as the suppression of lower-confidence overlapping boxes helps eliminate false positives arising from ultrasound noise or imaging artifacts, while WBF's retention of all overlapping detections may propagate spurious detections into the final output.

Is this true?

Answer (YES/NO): NO